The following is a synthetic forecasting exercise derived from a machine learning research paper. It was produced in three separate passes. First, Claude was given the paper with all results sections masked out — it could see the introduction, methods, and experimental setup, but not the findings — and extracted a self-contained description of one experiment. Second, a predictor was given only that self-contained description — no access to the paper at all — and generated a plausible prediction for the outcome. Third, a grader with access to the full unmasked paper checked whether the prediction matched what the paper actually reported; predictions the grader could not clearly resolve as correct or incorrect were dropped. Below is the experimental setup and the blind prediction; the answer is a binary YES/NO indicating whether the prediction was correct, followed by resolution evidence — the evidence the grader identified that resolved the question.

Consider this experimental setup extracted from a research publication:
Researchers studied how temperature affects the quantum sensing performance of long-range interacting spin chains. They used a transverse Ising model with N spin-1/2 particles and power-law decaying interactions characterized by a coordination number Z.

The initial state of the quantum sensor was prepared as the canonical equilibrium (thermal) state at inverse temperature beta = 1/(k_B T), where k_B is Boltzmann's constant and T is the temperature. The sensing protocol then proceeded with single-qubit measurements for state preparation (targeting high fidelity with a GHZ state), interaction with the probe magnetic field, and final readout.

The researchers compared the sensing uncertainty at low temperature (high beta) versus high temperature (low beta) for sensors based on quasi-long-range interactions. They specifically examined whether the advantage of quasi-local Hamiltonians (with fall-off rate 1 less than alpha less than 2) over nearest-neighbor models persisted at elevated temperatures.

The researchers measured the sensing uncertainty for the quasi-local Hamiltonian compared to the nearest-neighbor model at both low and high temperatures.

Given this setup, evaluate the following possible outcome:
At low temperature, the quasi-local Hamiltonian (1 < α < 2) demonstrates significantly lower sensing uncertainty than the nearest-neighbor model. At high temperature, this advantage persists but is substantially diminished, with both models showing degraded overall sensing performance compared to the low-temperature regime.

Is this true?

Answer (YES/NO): NO